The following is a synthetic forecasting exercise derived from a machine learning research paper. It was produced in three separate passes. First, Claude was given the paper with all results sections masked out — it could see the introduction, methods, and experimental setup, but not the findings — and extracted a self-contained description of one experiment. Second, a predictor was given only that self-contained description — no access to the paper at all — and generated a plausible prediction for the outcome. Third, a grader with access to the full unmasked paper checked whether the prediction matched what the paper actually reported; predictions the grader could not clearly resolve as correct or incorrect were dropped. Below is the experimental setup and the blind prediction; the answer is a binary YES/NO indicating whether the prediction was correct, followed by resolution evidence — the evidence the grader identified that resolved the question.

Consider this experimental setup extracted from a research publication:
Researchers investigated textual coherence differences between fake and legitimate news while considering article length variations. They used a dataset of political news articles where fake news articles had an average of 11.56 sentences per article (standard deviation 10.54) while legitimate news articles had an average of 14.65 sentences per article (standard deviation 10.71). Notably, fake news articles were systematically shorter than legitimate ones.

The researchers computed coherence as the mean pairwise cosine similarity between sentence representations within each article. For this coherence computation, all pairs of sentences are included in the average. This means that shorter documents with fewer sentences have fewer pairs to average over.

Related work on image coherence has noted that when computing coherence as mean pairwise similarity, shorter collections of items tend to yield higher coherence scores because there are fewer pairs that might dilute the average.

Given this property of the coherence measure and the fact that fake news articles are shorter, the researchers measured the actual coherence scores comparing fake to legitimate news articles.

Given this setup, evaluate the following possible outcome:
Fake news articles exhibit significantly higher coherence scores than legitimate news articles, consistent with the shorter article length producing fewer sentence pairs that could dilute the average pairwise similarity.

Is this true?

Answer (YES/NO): NO